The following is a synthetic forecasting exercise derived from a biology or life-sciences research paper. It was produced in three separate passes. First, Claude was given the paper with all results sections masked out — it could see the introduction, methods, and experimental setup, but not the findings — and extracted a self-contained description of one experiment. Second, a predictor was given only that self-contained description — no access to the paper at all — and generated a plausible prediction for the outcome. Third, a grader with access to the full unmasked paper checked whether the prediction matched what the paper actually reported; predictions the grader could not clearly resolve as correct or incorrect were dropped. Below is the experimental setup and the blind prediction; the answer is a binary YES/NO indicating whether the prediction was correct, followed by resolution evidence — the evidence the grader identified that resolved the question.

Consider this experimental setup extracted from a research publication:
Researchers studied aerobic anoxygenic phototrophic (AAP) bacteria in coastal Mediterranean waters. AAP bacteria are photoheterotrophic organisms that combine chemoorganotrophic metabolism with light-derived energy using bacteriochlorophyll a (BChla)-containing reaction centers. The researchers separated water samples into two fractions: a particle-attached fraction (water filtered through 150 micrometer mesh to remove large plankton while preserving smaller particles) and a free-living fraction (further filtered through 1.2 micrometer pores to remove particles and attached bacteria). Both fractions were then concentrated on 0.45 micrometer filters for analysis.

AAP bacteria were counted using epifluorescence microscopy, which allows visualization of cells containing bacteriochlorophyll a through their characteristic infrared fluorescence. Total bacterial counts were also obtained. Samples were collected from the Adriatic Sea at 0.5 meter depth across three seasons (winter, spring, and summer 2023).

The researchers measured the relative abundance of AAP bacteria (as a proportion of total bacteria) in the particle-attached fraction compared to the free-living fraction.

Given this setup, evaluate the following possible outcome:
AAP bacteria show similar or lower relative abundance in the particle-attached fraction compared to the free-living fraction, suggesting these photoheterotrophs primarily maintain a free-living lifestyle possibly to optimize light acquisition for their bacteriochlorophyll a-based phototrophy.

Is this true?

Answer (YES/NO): NO